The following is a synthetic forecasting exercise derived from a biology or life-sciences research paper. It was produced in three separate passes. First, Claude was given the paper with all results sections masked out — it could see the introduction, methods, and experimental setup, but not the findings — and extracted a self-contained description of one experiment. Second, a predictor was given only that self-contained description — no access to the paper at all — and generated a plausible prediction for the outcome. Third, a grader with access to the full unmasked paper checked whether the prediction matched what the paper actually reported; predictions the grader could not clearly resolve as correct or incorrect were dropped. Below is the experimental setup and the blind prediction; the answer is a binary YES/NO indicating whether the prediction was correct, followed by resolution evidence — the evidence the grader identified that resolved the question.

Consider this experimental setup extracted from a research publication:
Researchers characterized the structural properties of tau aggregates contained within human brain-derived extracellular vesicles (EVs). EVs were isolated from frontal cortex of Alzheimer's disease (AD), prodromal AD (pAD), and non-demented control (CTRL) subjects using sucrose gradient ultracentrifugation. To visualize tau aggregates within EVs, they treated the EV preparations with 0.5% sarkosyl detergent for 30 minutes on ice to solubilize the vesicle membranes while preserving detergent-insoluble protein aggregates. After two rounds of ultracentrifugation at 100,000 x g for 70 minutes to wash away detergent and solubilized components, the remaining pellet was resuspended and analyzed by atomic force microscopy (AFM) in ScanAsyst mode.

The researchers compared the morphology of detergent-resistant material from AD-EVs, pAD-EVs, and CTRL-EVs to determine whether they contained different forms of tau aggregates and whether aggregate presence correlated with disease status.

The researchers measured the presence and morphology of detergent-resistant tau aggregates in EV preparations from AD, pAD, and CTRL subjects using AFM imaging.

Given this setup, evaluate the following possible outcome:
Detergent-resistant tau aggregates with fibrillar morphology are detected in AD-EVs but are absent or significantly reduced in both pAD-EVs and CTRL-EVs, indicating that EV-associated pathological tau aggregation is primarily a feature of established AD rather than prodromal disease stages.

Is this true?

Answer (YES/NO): NO